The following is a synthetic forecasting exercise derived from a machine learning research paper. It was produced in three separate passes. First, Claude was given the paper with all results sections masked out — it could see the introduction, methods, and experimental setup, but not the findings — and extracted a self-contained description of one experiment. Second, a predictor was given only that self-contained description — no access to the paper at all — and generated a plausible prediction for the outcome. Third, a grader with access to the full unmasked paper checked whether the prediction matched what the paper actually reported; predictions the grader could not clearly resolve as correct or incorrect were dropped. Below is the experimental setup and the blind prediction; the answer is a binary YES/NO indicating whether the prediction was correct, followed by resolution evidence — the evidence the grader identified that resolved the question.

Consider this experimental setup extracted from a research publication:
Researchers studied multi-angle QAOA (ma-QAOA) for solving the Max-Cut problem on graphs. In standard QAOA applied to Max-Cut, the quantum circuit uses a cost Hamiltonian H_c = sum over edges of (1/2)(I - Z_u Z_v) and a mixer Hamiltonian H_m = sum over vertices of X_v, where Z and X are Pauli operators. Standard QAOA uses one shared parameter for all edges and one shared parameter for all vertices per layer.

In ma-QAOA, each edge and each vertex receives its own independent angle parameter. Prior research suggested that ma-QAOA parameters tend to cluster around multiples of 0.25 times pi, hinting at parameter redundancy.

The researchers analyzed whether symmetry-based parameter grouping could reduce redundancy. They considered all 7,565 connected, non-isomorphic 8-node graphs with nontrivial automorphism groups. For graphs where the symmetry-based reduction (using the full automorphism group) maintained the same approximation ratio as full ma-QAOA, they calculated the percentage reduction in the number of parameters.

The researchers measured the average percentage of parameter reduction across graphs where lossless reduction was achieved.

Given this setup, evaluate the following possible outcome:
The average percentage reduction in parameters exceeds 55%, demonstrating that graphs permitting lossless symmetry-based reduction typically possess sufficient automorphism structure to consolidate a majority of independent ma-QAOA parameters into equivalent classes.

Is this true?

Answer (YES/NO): NO